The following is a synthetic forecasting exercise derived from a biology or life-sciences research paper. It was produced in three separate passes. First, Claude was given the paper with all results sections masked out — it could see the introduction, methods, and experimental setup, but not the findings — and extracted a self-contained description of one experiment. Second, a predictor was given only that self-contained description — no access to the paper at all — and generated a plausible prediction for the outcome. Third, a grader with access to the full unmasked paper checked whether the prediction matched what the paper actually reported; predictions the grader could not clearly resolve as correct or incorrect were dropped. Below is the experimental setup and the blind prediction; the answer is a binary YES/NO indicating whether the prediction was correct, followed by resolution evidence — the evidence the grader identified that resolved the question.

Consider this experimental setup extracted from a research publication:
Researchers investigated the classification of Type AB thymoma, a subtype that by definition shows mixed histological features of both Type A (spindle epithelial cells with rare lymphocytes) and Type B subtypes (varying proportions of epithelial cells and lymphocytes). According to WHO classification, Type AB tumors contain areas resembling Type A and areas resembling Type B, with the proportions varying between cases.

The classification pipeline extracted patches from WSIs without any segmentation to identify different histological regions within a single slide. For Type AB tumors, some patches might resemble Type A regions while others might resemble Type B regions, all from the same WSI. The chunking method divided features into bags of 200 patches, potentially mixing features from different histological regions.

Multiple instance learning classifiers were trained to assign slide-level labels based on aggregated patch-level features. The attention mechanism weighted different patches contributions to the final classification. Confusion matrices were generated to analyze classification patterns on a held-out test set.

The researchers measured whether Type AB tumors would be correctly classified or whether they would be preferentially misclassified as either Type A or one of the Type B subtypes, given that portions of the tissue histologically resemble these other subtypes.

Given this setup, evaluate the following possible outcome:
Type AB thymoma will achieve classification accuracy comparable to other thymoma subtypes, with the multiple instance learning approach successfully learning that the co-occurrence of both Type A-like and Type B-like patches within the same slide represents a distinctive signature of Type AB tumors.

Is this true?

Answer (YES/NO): NO